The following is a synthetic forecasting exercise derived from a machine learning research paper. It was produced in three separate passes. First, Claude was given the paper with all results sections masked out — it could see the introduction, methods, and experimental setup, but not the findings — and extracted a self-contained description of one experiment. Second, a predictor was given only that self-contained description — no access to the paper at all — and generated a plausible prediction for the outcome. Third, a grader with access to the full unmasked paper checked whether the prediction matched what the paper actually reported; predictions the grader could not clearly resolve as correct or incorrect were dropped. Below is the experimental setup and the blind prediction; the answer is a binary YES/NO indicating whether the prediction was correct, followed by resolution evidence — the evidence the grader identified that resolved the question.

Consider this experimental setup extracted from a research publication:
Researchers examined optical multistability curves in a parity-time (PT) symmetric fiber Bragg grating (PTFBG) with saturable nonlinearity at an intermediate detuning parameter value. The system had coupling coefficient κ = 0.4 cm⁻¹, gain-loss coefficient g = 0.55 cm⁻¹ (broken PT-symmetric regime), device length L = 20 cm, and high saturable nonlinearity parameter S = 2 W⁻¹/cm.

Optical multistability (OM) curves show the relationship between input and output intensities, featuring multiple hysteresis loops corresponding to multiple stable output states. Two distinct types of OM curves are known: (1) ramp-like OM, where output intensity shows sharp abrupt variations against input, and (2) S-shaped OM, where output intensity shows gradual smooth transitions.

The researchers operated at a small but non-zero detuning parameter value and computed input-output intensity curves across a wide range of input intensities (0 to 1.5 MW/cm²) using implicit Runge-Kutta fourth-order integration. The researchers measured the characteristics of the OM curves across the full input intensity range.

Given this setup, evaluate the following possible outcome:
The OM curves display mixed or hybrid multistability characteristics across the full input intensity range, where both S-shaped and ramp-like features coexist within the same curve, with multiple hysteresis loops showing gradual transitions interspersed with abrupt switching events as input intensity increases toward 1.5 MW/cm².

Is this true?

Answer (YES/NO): NO